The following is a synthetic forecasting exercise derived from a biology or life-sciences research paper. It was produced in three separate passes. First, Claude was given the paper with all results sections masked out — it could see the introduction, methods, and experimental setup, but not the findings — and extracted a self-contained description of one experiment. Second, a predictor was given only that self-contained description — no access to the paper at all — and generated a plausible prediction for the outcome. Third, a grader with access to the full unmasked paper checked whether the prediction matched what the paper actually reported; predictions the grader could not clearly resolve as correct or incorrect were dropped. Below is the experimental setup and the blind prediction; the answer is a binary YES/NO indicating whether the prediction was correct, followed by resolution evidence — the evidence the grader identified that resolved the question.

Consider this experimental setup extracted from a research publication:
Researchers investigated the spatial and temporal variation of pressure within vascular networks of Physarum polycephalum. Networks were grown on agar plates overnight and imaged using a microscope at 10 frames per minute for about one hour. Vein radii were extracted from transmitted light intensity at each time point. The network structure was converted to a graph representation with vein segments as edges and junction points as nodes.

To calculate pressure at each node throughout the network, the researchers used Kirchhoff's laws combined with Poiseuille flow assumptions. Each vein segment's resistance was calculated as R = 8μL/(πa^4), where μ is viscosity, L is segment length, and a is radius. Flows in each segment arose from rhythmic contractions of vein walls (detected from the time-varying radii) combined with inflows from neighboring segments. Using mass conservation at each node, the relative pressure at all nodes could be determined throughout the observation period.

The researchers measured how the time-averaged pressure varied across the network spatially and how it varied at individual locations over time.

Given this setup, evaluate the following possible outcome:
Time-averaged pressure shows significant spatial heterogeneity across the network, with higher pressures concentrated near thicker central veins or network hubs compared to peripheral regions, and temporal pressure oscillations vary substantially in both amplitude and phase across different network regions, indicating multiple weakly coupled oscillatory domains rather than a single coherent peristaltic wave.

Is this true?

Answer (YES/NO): NO